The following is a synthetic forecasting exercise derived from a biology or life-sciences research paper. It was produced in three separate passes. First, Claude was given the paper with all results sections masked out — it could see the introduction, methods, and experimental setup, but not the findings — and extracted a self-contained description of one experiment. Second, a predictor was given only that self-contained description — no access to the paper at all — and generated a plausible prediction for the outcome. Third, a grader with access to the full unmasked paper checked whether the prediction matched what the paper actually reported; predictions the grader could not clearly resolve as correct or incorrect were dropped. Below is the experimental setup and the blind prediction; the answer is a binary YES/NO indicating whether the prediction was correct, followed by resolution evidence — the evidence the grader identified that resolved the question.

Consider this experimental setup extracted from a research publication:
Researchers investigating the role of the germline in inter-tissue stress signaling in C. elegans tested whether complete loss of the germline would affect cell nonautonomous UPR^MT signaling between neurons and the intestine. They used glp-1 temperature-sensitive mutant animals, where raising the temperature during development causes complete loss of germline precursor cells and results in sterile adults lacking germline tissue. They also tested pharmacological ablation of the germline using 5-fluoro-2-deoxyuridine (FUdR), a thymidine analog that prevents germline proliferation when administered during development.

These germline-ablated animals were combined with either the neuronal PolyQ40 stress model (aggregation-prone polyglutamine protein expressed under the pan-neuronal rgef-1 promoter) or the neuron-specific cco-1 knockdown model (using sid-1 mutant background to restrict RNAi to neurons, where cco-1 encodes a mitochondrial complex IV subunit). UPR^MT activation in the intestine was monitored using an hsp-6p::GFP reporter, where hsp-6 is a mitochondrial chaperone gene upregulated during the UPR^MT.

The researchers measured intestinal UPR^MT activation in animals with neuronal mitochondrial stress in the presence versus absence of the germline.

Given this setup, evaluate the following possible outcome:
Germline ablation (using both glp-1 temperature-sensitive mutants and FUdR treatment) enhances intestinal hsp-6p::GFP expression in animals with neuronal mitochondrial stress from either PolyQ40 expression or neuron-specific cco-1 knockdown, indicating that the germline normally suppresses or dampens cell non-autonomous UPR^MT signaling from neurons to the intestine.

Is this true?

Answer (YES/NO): NO